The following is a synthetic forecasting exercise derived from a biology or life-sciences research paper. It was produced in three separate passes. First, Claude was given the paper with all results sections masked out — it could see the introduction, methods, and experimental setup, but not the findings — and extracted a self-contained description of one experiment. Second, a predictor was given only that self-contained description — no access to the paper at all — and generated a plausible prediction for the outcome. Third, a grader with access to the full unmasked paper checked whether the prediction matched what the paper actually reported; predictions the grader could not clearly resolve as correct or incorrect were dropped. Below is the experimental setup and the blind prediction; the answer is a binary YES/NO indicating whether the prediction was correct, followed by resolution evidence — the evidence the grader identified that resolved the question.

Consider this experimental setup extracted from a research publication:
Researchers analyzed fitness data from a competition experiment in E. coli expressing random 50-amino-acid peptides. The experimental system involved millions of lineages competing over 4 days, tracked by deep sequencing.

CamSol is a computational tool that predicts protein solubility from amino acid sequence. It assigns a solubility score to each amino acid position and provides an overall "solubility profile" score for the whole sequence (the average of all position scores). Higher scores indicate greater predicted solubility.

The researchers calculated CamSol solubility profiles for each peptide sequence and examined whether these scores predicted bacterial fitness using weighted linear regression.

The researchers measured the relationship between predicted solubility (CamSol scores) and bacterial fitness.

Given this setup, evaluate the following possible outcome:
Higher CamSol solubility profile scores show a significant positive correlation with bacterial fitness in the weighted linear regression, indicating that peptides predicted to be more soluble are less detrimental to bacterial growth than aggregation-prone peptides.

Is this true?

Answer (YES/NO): YES